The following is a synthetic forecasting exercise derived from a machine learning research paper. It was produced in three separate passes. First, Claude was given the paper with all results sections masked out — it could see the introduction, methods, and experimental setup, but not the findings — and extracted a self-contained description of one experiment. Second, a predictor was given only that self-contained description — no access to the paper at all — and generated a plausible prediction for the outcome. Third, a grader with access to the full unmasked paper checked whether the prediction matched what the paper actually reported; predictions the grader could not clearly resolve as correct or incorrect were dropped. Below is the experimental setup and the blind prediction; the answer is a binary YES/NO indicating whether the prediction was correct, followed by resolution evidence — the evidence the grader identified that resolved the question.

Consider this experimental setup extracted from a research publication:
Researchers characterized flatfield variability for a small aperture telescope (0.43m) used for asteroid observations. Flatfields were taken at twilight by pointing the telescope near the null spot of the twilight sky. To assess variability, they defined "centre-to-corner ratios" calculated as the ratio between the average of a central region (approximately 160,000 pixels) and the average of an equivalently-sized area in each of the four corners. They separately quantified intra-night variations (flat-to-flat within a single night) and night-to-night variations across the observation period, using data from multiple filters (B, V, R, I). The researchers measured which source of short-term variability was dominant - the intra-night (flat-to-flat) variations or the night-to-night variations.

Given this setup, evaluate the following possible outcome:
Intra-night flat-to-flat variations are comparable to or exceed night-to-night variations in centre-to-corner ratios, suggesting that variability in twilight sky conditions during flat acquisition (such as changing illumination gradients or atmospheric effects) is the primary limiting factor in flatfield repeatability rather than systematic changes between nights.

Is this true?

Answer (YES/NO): NO